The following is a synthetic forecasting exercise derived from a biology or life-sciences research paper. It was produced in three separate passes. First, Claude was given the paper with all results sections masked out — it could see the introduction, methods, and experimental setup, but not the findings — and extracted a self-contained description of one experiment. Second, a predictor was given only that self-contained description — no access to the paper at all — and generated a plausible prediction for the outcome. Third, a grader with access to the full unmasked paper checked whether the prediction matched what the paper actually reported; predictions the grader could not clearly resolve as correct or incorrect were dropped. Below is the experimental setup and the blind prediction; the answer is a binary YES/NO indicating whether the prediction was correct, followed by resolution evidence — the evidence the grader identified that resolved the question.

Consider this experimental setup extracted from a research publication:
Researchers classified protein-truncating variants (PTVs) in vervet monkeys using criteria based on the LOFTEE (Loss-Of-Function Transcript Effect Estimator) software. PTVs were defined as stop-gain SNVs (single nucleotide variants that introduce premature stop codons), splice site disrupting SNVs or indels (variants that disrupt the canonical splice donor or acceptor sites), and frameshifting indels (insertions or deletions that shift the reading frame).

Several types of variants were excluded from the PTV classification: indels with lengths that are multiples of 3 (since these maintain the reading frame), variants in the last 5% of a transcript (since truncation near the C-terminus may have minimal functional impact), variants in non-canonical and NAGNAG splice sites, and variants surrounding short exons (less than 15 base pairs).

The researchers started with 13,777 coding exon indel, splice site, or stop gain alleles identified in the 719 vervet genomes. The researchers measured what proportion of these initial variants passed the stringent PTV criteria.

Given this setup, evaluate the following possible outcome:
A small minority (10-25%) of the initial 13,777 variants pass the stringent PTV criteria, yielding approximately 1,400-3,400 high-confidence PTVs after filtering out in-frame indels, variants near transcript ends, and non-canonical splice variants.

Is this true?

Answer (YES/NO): NO